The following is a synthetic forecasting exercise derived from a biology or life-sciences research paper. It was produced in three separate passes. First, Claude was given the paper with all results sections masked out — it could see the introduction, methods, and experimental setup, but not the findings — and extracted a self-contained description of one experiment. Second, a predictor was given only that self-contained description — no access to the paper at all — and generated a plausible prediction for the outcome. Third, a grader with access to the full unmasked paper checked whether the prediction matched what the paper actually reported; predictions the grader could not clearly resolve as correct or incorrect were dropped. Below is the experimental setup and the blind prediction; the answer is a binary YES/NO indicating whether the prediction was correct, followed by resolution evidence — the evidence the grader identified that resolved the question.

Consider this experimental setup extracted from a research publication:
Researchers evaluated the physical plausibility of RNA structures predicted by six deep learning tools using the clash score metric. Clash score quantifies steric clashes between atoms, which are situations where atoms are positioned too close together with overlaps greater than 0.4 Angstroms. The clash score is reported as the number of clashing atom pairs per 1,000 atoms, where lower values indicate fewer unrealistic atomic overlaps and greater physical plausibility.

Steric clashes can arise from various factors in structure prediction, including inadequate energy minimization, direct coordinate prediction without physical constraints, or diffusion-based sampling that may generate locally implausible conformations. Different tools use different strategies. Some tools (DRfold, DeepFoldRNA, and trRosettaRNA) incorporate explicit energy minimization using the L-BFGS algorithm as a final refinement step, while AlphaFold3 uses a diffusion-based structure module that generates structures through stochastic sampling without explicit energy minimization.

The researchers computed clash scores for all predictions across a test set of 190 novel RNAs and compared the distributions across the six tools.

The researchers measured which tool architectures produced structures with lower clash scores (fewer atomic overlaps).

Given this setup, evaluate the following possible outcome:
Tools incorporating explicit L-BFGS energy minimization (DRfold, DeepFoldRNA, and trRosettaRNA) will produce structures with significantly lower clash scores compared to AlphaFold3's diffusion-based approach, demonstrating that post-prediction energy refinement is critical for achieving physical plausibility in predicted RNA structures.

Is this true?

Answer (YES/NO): YES